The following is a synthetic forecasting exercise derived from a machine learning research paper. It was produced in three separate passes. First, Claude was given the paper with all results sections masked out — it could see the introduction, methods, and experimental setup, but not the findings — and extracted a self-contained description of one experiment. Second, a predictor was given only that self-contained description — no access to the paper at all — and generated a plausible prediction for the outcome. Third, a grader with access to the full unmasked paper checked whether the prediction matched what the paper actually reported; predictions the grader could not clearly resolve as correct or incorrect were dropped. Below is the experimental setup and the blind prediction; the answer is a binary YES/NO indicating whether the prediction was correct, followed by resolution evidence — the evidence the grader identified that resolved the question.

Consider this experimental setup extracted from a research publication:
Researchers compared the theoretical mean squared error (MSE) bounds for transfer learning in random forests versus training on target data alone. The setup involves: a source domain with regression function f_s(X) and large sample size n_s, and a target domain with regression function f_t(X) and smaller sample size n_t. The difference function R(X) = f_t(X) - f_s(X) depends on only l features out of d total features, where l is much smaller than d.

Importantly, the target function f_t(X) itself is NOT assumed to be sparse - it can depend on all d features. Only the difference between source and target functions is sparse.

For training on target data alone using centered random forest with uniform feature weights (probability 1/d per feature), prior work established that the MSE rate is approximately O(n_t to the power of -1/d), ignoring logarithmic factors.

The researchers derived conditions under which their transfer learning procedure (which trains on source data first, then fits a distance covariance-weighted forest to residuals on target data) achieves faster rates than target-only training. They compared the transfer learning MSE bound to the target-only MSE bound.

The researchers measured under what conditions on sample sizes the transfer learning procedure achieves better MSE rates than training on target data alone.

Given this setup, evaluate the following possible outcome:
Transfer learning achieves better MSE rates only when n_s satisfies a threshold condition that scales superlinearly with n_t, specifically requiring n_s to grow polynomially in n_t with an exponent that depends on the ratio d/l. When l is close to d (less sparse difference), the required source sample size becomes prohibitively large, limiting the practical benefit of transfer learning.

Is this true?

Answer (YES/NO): NO